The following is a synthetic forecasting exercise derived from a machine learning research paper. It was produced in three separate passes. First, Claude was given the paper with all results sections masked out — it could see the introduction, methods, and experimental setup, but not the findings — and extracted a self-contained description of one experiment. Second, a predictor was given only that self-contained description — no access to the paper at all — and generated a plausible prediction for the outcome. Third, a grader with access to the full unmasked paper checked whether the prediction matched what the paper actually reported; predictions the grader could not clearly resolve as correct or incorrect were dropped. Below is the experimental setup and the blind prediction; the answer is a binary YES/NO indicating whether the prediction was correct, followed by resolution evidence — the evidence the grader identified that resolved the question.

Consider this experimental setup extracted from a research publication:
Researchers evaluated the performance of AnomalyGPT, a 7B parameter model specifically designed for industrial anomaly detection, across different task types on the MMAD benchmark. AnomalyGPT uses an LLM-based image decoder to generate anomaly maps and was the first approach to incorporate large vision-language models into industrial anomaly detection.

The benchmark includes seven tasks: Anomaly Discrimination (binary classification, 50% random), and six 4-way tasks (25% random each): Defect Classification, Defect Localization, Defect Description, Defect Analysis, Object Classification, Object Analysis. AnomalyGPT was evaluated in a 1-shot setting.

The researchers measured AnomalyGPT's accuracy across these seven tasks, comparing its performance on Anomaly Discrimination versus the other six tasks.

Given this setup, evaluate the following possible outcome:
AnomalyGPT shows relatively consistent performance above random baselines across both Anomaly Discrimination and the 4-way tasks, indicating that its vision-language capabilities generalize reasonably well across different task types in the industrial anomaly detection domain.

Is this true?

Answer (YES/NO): NO